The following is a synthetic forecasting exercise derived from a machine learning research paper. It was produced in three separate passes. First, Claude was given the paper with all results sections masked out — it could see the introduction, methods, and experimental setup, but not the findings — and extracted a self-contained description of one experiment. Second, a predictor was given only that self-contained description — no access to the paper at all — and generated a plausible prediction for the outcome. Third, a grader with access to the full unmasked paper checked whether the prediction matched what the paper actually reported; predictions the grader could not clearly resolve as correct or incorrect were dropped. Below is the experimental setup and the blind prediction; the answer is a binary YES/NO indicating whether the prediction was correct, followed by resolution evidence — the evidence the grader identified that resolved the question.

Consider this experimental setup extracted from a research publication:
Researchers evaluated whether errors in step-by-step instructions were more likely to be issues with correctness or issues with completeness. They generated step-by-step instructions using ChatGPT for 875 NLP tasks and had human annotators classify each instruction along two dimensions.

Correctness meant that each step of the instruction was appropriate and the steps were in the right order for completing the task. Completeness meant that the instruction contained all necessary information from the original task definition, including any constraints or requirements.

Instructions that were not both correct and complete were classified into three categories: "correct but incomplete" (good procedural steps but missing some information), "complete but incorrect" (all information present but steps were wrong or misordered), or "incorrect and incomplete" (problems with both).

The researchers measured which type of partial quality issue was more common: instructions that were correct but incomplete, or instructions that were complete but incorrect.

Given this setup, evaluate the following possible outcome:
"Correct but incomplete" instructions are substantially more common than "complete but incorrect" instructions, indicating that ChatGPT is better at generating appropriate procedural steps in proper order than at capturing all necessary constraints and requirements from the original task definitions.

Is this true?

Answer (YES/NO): YES